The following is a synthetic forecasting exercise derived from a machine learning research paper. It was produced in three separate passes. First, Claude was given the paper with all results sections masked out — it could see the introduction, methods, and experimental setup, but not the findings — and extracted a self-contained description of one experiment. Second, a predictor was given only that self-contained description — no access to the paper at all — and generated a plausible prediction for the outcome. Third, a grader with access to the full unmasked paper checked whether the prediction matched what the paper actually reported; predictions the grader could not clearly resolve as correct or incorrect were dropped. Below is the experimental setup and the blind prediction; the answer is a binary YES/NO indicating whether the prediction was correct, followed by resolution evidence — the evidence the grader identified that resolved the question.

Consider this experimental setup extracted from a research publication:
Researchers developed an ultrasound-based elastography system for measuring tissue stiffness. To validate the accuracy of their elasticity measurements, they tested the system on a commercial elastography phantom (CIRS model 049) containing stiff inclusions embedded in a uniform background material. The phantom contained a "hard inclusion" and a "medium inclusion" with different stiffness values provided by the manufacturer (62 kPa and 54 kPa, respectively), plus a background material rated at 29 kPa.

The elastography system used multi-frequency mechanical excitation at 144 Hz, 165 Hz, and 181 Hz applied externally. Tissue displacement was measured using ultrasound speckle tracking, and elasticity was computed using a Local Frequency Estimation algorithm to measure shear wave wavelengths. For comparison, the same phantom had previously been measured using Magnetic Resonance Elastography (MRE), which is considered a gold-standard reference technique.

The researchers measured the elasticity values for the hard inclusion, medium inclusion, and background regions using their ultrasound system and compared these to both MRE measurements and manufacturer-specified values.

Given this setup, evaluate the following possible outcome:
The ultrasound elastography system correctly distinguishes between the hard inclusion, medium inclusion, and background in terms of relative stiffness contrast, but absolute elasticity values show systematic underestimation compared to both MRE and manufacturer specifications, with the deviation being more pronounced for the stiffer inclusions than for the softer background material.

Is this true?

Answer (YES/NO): NO